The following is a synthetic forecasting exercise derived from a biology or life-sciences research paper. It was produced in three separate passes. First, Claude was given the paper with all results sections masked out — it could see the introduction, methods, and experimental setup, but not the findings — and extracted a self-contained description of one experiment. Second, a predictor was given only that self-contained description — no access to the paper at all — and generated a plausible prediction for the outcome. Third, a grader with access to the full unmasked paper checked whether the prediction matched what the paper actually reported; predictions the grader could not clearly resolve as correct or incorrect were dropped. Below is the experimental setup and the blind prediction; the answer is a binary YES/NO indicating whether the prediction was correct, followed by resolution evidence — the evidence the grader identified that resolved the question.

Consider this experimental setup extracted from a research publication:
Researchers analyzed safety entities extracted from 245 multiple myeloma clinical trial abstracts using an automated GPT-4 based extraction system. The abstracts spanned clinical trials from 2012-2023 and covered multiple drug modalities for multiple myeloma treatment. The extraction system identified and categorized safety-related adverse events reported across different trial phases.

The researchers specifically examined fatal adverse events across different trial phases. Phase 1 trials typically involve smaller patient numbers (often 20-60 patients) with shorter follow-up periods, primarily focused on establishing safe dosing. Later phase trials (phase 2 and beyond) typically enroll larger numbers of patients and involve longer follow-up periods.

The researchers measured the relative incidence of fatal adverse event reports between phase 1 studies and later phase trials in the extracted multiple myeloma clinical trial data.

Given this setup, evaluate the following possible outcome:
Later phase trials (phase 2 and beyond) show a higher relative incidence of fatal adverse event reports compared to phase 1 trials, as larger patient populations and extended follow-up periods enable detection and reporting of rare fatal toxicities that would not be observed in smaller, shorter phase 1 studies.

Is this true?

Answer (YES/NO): YES